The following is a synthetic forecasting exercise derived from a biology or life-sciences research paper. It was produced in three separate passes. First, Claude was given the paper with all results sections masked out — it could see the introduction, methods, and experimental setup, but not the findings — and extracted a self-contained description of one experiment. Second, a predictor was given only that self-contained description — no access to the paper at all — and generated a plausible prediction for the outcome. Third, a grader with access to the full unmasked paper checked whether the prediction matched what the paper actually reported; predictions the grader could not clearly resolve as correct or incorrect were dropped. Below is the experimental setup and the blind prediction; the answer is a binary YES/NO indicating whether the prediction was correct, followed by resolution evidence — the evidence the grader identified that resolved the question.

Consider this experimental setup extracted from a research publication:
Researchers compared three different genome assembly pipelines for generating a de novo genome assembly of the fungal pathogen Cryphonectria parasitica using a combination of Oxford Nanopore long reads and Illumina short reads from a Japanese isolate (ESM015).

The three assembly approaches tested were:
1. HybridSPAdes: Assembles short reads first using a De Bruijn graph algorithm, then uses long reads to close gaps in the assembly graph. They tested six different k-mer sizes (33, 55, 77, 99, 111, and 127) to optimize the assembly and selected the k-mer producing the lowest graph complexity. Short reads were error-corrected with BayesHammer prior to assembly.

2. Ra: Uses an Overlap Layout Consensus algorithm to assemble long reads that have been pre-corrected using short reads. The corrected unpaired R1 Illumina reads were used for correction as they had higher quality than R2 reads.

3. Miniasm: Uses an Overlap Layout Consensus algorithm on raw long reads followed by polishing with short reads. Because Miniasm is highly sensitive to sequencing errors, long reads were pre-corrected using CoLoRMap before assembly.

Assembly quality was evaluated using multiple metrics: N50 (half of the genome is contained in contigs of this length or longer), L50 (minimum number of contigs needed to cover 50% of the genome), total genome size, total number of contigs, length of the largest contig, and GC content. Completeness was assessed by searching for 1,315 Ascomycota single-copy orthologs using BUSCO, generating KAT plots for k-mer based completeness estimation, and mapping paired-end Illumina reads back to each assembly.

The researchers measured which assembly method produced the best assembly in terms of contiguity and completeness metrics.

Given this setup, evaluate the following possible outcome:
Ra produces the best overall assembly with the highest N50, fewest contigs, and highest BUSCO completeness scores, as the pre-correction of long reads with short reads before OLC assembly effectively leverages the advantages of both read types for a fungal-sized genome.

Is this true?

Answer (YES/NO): NO